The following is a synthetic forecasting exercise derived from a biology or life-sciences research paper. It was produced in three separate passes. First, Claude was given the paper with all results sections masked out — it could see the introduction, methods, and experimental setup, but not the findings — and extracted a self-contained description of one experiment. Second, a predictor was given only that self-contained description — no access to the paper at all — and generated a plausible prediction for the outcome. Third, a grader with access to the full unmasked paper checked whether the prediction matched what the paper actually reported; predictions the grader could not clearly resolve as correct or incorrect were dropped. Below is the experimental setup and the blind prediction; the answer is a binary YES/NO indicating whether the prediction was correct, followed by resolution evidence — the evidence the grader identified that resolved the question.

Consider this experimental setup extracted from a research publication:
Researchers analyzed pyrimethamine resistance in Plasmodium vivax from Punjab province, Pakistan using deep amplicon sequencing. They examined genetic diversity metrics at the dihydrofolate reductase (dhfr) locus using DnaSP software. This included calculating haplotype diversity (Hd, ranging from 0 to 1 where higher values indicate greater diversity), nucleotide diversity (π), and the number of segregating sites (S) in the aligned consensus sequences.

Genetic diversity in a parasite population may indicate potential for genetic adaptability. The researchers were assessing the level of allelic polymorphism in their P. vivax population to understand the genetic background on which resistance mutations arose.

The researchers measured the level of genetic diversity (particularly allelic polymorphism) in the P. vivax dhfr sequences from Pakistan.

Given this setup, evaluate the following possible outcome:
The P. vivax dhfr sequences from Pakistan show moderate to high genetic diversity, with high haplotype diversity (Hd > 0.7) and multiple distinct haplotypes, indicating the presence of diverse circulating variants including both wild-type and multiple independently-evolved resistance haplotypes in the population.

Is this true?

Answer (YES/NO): YES